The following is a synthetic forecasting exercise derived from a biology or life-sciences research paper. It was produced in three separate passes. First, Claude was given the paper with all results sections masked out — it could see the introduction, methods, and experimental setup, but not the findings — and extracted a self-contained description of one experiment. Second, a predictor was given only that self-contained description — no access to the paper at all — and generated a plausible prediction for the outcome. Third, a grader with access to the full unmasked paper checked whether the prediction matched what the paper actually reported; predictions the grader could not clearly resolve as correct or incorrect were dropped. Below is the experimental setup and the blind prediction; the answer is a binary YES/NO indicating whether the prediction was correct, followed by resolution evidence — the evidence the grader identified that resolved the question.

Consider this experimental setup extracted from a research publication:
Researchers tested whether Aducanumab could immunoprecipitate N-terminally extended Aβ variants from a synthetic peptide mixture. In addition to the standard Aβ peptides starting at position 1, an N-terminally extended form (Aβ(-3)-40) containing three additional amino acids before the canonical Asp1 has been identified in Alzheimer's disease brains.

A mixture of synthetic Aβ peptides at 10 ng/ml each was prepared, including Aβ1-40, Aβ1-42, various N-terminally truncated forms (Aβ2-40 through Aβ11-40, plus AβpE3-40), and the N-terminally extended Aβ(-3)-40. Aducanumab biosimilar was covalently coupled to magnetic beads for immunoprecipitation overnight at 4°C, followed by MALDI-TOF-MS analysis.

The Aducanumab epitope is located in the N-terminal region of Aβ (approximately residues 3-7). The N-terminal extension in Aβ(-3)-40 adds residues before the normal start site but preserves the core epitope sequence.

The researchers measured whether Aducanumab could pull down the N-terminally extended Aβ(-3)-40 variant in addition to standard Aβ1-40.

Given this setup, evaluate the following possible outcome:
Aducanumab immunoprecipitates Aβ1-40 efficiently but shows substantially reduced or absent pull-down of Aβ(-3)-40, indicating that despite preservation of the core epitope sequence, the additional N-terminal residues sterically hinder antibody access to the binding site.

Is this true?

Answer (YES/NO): YES